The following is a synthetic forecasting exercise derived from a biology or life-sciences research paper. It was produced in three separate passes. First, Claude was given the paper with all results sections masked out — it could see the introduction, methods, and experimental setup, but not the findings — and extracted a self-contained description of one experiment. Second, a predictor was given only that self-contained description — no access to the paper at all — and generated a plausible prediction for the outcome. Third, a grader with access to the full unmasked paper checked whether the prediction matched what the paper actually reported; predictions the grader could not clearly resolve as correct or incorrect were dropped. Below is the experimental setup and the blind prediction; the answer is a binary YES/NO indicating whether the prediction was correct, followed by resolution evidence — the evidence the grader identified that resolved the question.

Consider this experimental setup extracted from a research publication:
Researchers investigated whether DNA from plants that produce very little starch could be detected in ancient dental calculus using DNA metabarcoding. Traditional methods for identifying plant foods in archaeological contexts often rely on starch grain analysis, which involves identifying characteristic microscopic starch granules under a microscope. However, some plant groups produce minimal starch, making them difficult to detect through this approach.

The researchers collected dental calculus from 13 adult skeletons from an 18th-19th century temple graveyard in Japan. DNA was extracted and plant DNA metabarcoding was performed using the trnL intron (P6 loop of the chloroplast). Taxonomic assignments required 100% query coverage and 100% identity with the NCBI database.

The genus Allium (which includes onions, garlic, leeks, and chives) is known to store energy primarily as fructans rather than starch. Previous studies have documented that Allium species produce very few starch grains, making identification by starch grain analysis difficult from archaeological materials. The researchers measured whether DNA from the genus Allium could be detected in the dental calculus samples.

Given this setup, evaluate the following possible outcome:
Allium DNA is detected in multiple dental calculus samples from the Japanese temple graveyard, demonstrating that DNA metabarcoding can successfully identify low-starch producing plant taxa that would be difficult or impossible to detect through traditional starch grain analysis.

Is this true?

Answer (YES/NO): NO